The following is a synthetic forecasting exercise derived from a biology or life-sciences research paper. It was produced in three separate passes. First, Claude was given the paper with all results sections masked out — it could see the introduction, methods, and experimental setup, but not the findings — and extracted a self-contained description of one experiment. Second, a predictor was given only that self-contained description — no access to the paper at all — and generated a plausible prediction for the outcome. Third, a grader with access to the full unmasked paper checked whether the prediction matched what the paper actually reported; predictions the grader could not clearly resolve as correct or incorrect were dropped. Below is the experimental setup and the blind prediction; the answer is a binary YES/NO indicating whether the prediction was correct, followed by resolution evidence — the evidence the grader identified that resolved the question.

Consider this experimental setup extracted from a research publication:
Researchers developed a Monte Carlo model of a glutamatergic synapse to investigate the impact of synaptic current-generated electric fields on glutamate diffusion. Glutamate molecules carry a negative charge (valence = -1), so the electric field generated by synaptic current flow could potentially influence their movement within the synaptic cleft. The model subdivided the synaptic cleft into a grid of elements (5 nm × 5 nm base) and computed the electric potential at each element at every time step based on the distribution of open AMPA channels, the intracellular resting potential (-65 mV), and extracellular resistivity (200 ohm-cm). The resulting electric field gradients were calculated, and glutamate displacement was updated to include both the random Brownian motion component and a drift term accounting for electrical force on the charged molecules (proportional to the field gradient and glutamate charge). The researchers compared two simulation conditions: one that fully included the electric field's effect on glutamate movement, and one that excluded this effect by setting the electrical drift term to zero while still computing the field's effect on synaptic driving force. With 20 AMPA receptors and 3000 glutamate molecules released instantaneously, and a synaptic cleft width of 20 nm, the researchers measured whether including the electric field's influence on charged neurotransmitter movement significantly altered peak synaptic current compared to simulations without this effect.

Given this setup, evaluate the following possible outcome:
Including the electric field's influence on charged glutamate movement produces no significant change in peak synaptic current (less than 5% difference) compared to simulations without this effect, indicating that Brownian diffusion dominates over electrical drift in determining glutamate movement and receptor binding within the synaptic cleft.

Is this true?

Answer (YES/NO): YES